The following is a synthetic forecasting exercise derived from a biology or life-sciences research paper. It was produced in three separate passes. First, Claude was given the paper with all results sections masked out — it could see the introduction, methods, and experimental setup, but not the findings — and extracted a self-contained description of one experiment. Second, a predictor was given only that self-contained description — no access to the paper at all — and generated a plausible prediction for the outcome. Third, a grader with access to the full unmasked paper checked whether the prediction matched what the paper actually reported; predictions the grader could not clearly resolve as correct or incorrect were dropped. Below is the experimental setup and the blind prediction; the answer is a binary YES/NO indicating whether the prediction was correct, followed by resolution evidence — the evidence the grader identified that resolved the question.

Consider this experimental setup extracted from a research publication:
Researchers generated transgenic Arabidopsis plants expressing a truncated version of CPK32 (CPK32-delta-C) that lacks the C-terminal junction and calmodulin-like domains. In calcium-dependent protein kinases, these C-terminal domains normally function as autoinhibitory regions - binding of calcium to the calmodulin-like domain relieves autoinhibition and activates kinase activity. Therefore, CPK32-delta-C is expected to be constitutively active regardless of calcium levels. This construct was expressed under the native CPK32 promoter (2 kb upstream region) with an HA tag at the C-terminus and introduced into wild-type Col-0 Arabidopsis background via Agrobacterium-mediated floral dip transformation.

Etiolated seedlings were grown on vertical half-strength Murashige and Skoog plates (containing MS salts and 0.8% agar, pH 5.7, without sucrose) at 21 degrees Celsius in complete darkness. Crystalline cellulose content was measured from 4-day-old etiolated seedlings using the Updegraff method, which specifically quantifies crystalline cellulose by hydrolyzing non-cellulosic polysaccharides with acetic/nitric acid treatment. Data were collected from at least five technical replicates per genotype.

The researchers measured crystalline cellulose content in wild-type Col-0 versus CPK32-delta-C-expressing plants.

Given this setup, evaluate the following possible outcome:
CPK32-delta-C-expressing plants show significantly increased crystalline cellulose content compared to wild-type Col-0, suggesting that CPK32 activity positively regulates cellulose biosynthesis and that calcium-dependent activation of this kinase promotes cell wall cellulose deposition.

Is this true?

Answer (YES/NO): NO